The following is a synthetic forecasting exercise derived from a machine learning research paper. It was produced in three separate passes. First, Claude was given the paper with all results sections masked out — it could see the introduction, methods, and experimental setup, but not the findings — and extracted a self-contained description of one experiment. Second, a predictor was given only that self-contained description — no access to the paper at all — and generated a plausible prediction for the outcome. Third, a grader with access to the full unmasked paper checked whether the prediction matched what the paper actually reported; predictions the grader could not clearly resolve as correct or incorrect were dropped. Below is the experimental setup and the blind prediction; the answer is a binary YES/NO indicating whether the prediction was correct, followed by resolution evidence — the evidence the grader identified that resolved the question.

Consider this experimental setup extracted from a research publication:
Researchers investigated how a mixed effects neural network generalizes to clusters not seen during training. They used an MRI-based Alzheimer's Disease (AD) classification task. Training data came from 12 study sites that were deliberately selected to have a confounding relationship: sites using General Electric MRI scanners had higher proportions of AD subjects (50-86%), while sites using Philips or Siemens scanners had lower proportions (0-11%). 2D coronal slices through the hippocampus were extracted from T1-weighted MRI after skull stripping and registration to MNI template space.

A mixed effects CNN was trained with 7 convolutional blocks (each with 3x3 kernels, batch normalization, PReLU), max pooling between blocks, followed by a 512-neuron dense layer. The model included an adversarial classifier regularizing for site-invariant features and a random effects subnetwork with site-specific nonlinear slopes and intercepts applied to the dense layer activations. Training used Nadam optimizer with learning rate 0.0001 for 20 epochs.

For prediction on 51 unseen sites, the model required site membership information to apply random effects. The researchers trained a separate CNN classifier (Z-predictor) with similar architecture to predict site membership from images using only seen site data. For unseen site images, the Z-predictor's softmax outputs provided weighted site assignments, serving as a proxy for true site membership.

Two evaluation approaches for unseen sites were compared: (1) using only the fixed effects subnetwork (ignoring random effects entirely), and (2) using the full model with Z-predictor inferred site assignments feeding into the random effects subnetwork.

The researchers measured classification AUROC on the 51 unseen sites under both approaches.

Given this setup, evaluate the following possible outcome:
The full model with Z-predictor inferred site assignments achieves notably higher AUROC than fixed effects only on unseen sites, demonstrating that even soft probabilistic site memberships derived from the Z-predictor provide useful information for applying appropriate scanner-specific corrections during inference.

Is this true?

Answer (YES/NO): NO